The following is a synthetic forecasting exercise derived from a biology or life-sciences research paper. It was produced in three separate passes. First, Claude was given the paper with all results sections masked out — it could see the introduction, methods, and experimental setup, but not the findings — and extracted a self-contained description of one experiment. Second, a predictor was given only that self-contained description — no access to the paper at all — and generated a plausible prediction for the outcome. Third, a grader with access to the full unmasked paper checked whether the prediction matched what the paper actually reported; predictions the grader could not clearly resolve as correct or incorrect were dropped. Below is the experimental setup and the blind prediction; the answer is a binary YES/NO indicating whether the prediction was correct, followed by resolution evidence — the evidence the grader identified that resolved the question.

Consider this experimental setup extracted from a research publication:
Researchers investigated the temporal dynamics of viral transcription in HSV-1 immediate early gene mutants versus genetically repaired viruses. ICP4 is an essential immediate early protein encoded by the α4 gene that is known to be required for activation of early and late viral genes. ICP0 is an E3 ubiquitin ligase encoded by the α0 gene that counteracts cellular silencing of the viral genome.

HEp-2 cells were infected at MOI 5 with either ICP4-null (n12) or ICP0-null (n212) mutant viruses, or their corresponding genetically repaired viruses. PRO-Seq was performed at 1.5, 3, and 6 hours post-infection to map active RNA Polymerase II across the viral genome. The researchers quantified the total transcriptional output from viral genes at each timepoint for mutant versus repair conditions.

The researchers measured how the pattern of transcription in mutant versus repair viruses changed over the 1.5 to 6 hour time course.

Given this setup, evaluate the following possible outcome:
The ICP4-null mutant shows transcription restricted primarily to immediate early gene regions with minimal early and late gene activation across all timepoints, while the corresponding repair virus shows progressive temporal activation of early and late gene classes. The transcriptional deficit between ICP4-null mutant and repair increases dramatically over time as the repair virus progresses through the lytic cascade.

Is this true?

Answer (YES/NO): NO